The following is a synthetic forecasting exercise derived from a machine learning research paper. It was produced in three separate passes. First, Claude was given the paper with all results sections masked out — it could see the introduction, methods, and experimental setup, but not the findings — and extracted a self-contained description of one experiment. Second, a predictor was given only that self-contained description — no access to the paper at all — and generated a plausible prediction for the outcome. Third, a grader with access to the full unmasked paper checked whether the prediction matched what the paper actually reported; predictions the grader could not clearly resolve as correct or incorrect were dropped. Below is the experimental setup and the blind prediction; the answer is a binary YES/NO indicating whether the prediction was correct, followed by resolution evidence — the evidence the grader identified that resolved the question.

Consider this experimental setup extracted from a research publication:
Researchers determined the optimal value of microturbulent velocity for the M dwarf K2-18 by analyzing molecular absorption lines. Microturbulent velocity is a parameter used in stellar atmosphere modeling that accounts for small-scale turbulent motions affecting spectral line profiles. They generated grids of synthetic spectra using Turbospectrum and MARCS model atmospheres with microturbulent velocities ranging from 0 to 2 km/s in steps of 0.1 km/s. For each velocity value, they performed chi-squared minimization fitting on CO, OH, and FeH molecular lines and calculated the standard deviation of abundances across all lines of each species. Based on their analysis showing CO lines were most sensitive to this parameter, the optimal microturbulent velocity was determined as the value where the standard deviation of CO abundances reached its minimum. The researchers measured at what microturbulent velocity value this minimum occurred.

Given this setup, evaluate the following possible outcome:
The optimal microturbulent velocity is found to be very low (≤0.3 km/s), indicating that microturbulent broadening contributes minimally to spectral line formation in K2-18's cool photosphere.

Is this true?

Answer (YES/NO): NO